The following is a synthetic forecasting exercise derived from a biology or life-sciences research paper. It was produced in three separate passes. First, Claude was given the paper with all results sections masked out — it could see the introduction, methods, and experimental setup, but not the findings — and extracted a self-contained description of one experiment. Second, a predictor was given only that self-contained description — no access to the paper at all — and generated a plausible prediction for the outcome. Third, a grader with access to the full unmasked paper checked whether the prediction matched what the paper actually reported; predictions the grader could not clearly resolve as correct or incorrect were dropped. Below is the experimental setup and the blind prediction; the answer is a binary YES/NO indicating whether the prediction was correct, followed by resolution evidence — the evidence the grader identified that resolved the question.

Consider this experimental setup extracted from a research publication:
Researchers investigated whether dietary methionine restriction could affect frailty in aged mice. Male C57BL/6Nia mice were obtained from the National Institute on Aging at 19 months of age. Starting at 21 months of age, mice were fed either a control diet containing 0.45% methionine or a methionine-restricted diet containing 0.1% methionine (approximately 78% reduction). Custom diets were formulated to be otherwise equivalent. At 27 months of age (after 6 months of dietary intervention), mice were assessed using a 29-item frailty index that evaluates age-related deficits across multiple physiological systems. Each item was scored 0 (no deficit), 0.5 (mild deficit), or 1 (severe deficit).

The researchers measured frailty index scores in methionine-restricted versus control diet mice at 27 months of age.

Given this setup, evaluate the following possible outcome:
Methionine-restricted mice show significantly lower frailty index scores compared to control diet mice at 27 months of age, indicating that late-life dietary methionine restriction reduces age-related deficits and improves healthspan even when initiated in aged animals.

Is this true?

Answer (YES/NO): YES